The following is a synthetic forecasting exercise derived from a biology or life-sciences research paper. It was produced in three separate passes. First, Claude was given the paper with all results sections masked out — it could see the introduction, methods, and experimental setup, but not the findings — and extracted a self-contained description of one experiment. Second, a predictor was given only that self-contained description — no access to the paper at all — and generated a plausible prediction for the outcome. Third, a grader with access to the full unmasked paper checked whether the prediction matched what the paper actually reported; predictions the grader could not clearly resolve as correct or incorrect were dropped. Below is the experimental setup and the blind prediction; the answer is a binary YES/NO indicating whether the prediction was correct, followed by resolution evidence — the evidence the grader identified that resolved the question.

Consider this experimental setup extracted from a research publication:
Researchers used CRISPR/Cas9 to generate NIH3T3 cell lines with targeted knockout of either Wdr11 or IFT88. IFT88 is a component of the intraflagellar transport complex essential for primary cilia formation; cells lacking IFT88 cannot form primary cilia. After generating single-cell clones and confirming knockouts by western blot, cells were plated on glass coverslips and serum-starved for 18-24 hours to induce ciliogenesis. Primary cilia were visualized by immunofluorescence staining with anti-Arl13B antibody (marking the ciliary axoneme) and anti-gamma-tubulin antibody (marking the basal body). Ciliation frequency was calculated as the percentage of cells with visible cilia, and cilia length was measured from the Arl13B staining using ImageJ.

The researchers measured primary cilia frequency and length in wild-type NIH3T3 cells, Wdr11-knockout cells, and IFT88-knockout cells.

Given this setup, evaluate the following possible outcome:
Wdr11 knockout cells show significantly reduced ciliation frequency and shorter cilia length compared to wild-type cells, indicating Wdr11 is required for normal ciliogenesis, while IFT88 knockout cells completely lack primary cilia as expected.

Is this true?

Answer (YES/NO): NO